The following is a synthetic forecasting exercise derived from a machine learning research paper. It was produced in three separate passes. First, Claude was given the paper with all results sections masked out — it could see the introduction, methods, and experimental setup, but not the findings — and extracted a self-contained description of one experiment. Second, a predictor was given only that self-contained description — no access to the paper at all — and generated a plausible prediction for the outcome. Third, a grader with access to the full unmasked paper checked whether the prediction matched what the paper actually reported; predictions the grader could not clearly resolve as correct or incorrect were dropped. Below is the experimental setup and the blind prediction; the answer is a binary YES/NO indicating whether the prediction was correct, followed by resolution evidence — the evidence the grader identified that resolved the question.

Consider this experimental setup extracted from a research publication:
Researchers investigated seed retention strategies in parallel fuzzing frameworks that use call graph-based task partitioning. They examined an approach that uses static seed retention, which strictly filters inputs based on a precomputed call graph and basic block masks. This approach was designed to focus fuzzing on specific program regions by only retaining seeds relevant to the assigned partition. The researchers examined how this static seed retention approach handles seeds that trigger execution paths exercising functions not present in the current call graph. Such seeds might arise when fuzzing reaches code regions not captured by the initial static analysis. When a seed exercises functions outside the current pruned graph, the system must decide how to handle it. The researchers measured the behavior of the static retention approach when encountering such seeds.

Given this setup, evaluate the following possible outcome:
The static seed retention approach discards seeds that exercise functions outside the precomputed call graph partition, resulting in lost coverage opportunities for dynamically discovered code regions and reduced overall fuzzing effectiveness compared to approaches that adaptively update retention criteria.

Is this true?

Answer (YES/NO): YES